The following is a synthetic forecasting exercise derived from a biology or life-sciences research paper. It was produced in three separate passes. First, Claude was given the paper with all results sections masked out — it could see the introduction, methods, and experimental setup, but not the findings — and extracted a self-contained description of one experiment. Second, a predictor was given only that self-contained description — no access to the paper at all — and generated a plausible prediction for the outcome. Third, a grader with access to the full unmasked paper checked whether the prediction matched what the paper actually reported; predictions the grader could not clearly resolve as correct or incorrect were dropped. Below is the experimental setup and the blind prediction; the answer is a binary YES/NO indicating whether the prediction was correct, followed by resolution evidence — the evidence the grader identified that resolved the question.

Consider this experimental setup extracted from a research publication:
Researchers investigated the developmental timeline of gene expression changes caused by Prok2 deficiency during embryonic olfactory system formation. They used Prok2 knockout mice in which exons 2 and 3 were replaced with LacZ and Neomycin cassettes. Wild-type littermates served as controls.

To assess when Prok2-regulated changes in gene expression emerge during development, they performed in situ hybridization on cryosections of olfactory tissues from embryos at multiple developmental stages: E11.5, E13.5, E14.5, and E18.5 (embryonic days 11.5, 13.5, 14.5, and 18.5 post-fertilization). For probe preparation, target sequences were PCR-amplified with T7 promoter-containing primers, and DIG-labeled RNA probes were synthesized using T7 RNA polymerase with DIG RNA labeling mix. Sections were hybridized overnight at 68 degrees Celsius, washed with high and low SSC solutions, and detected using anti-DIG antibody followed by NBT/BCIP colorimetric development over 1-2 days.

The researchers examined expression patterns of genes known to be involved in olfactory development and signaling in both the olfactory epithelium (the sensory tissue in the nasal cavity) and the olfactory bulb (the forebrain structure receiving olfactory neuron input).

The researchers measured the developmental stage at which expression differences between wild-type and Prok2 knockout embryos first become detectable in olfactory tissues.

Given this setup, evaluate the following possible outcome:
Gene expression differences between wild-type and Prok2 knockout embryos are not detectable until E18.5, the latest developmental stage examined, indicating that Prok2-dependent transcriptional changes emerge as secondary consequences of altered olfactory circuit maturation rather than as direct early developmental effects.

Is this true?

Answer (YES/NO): NO